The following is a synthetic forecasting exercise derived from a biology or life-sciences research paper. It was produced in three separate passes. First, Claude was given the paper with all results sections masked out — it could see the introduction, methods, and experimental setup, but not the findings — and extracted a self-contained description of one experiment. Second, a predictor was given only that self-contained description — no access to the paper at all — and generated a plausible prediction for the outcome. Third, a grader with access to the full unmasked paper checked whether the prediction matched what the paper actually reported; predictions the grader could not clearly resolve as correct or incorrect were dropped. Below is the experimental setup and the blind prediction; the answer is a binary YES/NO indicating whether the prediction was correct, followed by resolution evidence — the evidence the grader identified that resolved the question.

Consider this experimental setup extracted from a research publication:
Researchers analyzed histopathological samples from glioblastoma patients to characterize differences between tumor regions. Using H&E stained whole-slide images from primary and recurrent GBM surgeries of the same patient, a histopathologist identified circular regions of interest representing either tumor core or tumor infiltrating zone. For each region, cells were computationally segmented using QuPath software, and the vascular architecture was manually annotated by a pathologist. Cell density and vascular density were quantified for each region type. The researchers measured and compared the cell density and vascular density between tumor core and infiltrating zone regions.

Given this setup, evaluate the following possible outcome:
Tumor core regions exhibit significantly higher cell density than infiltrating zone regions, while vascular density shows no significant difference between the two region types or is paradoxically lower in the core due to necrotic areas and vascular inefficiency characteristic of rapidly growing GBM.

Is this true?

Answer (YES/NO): NO